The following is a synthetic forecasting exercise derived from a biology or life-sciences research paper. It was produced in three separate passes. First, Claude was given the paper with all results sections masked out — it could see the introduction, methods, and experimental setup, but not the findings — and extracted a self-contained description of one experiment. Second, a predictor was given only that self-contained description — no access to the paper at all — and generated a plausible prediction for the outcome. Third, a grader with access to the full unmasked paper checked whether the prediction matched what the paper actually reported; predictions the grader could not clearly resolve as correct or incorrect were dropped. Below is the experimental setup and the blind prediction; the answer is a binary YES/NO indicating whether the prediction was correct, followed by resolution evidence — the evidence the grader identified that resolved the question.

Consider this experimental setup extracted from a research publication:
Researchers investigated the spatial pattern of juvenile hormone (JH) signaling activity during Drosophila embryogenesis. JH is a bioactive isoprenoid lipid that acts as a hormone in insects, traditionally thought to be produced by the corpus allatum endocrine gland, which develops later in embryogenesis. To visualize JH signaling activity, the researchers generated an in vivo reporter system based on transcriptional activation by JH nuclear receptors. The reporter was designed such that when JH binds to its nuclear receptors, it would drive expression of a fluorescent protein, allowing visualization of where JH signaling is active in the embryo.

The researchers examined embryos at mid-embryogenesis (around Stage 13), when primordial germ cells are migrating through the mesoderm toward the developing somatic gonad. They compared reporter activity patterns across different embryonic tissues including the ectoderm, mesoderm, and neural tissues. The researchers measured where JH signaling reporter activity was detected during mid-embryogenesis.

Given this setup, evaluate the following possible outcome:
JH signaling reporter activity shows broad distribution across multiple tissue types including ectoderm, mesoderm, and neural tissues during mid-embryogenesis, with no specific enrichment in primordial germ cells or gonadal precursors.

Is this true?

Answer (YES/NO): NO